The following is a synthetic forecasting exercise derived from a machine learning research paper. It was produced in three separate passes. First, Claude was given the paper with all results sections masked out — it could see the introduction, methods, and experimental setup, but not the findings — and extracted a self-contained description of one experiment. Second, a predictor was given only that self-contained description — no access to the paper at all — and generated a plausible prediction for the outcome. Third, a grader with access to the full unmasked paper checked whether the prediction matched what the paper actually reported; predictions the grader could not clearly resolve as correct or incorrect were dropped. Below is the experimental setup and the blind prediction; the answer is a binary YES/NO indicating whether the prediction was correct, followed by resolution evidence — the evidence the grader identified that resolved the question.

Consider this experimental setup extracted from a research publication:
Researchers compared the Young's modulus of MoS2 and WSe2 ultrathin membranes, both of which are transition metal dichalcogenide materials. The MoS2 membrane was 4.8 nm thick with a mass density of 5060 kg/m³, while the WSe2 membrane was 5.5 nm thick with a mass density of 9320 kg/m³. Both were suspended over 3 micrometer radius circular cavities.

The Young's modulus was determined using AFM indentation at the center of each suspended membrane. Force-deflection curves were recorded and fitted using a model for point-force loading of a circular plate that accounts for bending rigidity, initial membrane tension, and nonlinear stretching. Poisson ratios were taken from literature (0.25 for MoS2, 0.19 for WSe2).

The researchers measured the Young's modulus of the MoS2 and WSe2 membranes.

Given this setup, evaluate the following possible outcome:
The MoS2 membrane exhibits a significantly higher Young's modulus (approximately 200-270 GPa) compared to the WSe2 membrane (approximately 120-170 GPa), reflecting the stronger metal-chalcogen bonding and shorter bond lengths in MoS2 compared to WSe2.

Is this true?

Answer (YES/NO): NO